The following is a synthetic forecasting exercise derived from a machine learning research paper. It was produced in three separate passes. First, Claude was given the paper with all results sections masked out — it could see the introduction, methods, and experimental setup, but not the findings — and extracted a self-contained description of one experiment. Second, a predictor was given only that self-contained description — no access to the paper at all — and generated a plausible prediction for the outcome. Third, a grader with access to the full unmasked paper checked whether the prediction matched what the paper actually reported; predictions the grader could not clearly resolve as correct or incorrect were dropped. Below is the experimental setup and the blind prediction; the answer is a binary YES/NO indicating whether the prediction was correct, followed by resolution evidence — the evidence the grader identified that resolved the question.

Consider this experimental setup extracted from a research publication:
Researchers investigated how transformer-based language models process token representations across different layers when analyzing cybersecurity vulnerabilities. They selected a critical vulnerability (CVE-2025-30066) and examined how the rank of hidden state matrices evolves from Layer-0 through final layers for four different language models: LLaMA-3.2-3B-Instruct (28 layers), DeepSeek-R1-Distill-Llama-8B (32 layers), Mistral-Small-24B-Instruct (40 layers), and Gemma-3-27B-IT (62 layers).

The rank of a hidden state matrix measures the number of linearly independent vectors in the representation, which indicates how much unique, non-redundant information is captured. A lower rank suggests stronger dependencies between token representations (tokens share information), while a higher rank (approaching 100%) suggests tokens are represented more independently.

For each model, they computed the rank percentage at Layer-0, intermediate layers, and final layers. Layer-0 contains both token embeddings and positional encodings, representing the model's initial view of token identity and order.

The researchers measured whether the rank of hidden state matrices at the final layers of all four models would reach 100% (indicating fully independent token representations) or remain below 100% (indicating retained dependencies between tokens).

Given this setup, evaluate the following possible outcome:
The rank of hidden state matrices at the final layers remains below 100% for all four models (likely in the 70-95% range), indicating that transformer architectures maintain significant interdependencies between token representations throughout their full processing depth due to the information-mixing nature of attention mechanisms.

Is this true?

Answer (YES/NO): NO